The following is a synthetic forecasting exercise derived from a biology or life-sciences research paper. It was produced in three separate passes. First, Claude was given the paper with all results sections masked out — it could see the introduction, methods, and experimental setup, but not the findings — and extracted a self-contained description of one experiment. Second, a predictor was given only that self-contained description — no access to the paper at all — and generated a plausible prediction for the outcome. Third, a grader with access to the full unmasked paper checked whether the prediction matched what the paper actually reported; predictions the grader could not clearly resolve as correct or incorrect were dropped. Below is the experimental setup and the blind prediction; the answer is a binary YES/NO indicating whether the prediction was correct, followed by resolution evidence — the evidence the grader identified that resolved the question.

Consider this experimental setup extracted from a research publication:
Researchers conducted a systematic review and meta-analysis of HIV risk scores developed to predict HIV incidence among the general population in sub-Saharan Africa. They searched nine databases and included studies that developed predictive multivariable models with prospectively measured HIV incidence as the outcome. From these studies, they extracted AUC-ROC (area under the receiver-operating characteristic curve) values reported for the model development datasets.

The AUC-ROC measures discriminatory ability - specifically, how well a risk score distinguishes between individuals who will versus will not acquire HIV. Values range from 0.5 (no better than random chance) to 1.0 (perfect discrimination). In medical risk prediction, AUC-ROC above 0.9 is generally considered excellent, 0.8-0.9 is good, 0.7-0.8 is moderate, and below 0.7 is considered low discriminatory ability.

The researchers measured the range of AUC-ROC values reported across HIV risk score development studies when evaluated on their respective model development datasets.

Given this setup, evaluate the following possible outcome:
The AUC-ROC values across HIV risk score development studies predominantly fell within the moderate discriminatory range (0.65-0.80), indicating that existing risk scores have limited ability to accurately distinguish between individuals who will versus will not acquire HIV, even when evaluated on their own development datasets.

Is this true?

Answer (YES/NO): NO